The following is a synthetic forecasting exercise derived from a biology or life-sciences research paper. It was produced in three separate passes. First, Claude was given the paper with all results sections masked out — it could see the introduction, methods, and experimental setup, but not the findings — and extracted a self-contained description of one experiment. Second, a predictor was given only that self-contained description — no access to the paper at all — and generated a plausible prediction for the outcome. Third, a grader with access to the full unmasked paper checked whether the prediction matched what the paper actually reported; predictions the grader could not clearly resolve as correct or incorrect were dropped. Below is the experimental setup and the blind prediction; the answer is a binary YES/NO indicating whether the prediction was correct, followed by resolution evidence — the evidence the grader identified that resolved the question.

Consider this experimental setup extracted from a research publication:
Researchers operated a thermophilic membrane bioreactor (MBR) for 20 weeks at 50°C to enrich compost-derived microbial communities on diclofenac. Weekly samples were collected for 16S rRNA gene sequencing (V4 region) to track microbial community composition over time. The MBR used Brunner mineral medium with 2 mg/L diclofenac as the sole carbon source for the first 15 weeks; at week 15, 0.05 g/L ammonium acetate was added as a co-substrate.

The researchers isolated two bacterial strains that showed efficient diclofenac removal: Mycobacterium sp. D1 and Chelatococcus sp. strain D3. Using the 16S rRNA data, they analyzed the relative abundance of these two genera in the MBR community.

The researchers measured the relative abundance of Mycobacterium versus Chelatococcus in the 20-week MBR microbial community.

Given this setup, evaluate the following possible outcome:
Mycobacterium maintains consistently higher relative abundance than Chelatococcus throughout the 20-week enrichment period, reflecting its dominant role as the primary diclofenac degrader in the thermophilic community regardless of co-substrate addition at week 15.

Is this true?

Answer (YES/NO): YES